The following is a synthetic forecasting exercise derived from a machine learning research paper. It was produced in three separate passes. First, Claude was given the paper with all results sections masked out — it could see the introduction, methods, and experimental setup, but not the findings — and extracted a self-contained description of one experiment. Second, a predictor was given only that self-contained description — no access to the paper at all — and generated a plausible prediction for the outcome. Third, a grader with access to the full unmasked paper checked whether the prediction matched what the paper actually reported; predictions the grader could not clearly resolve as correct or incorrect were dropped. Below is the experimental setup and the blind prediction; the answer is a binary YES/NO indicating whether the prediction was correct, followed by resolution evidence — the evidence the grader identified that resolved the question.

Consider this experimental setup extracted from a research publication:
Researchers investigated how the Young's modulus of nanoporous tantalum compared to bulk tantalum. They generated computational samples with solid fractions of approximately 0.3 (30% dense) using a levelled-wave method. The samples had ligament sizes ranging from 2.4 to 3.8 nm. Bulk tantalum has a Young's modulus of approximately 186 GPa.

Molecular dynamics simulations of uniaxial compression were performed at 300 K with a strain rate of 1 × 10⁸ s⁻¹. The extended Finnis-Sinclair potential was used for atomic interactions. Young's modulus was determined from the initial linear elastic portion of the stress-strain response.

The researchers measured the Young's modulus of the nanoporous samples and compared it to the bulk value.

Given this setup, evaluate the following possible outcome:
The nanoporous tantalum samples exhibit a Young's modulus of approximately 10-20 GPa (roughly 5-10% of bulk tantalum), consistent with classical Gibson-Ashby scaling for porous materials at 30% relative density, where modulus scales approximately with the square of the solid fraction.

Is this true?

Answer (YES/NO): NO